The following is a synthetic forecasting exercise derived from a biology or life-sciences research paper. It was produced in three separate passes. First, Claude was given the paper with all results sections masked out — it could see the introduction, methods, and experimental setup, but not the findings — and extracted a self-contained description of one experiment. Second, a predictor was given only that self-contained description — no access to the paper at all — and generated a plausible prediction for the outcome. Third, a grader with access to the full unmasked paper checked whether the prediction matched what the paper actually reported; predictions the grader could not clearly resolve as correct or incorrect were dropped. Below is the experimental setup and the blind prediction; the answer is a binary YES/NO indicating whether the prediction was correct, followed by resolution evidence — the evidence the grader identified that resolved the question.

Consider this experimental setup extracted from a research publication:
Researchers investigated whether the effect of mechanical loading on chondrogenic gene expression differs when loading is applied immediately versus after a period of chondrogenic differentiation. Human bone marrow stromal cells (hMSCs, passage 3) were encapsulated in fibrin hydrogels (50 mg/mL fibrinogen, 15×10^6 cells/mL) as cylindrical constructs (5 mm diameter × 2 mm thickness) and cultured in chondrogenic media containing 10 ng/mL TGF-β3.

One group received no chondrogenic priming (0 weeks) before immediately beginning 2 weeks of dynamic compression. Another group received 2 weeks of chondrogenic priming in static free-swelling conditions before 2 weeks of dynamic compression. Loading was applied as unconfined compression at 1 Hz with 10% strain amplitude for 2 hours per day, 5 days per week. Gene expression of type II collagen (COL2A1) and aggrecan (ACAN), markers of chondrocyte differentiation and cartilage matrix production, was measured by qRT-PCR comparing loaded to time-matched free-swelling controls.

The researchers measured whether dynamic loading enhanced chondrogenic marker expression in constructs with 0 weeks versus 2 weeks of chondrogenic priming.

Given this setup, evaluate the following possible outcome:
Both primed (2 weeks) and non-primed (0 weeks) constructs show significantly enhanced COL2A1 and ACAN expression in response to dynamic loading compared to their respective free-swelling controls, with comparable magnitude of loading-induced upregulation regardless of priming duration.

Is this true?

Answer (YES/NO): NO